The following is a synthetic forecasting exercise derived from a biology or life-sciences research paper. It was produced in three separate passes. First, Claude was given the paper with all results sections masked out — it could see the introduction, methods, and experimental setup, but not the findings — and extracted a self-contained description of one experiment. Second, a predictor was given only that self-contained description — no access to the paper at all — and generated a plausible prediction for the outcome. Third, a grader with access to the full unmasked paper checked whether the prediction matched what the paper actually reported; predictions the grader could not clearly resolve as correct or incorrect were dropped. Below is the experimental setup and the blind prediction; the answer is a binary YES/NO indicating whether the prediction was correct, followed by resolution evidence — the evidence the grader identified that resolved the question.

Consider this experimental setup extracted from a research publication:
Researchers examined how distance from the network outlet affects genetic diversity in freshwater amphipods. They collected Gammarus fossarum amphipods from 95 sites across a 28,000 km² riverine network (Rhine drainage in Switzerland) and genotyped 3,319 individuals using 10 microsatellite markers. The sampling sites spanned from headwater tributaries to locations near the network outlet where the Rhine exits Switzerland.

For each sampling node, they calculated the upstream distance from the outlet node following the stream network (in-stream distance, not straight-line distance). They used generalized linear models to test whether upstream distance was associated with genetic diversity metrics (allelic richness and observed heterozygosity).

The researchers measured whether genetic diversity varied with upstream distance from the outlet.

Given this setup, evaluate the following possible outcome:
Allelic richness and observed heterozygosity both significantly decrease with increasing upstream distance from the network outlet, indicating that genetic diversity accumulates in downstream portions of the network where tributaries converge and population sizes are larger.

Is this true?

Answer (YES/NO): YES